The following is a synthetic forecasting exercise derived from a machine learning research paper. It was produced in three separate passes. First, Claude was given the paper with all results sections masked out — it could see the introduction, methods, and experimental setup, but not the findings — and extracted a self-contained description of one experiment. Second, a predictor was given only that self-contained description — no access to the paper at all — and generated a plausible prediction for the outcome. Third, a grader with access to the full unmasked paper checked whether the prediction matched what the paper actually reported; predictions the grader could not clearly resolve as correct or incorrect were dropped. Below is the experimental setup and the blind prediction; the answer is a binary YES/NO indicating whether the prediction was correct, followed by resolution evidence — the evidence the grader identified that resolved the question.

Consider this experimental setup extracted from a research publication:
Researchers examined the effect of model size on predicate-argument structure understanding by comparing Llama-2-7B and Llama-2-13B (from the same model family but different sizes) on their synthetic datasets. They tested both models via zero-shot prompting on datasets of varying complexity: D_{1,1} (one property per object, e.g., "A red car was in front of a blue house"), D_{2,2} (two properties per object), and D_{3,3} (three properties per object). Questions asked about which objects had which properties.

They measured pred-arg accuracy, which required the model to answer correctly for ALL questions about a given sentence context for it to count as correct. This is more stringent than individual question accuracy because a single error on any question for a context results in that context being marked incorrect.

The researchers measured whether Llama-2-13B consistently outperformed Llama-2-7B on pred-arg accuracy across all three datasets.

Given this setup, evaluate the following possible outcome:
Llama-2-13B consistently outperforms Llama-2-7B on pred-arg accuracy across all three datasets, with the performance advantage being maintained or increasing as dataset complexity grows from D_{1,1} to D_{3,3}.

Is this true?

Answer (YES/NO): YES